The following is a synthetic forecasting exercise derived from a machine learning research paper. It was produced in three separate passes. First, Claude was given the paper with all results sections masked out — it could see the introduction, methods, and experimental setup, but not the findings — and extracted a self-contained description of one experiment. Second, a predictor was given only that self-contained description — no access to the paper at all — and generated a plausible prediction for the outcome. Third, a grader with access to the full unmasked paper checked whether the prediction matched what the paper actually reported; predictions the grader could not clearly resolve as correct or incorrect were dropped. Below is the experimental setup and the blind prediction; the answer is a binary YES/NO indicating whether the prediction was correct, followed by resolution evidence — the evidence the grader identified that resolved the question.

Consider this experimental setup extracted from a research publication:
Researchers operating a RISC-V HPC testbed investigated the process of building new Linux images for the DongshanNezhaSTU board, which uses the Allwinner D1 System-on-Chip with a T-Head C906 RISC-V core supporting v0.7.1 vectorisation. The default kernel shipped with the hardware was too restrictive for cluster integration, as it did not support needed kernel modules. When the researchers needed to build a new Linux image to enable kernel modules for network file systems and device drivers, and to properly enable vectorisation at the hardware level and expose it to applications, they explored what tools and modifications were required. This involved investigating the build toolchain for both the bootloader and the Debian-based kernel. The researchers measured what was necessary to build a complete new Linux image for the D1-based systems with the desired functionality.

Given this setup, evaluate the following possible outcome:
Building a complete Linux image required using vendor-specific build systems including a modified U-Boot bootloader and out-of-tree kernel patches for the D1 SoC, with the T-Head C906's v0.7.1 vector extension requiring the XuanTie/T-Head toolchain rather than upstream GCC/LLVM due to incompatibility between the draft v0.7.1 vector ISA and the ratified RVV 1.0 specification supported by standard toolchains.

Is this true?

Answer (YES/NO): NO